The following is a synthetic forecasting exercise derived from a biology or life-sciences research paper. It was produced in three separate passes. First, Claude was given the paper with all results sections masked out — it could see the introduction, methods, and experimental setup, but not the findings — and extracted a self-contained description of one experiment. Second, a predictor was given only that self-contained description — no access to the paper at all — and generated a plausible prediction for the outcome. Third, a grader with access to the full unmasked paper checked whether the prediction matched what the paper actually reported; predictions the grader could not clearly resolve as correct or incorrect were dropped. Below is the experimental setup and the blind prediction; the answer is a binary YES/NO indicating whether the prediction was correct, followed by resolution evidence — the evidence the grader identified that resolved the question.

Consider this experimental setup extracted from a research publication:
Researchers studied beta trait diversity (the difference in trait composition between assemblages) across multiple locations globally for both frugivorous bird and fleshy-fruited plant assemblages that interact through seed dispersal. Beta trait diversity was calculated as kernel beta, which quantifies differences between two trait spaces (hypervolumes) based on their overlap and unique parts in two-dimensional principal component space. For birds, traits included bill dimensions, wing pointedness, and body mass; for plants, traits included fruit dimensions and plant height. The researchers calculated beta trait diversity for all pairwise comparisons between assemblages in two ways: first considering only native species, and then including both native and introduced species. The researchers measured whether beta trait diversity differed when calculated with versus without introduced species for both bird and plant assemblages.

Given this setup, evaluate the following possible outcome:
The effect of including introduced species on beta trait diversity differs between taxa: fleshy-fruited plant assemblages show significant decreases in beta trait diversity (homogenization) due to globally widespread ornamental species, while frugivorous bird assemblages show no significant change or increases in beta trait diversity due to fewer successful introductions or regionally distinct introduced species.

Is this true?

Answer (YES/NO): NO